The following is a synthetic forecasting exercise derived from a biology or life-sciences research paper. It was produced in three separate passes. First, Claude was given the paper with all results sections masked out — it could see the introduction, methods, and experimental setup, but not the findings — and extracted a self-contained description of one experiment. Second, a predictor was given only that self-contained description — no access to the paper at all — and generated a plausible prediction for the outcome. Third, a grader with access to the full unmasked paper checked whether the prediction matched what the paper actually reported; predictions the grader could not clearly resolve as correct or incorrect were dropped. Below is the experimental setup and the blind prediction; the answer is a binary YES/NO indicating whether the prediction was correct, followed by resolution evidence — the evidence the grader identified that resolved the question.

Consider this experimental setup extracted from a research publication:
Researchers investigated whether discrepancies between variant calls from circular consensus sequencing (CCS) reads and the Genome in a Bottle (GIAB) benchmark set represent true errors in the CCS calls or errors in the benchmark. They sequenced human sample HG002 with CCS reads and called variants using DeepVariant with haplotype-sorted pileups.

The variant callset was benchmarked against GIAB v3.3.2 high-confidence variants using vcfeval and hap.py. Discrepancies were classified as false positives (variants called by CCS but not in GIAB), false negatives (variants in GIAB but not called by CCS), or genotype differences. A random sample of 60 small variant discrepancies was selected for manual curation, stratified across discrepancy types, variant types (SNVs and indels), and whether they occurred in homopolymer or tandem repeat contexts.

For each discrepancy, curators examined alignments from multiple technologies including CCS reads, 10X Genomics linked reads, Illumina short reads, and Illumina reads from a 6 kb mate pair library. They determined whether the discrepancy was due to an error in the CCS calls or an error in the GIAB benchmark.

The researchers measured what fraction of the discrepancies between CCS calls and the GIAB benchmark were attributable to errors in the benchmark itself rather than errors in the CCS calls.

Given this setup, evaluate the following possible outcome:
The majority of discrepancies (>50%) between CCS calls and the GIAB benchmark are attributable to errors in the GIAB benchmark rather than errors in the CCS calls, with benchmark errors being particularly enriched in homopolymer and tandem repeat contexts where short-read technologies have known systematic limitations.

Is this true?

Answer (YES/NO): NO